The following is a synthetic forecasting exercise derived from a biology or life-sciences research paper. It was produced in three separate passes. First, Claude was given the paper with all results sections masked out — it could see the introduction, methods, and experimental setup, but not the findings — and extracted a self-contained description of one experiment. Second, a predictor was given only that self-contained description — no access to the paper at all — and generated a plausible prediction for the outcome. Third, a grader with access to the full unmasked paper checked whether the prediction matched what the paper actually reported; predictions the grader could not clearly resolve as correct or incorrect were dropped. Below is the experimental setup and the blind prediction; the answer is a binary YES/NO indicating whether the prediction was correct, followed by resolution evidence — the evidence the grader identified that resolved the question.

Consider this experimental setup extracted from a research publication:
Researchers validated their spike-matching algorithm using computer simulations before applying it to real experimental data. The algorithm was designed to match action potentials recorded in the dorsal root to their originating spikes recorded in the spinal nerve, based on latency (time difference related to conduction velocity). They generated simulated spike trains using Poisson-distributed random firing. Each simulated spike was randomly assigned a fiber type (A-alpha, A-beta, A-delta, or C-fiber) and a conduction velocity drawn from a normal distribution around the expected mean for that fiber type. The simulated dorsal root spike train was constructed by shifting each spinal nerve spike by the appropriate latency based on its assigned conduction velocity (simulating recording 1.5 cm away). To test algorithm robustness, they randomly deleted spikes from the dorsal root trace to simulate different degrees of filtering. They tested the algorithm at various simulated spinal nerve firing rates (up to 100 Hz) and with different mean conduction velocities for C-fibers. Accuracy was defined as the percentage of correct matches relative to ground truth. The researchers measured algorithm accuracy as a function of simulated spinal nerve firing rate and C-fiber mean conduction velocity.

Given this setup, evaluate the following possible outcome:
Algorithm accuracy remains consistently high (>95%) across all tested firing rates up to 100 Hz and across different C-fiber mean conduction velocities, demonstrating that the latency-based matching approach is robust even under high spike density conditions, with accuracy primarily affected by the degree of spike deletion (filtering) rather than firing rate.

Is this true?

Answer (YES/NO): NO